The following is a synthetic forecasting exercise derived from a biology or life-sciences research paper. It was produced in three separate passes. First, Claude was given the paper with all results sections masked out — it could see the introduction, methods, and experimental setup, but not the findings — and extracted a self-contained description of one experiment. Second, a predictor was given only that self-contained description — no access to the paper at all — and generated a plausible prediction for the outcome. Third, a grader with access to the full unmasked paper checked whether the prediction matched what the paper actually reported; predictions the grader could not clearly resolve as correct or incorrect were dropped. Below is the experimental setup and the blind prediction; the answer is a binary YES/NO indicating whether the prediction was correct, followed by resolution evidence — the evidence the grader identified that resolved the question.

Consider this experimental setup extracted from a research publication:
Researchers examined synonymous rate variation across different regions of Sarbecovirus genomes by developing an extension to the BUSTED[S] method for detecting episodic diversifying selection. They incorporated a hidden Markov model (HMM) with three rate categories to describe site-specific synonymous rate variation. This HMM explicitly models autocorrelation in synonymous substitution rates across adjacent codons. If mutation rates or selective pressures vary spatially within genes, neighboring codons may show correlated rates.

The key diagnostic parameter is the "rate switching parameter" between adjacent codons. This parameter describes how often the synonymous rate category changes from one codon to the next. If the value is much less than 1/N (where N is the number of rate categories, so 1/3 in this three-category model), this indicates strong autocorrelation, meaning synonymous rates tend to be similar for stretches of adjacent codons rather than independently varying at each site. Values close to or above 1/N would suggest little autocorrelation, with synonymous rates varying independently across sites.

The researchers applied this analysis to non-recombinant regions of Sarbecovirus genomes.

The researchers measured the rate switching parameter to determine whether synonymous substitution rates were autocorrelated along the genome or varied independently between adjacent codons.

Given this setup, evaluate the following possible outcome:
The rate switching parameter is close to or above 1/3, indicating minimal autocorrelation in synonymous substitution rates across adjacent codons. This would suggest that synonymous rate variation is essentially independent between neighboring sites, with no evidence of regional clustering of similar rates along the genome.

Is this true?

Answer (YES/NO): NO